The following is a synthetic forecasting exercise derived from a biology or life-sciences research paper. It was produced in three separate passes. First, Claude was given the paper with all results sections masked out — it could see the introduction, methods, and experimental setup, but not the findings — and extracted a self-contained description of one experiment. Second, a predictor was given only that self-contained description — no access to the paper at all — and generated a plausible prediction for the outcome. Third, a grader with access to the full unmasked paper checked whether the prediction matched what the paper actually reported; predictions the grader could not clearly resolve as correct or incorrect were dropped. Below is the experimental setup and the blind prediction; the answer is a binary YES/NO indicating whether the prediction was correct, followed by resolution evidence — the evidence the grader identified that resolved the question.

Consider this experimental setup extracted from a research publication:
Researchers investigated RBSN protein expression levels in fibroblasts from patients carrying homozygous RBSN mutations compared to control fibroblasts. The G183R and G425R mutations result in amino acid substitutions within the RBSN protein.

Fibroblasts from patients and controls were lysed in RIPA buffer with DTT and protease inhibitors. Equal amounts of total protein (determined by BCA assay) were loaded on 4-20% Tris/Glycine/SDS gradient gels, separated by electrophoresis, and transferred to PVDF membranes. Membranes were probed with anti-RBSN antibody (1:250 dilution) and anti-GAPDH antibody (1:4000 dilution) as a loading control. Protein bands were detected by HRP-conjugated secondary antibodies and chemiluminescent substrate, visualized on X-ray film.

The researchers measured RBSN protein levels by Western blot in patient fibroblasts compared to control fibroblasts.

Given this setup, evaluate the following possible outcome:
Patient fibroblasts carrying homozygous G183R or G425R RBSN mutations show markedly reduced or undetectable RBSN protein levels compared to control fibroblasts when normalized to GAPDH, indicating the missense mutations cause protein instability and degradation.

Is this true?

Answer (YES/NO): NO